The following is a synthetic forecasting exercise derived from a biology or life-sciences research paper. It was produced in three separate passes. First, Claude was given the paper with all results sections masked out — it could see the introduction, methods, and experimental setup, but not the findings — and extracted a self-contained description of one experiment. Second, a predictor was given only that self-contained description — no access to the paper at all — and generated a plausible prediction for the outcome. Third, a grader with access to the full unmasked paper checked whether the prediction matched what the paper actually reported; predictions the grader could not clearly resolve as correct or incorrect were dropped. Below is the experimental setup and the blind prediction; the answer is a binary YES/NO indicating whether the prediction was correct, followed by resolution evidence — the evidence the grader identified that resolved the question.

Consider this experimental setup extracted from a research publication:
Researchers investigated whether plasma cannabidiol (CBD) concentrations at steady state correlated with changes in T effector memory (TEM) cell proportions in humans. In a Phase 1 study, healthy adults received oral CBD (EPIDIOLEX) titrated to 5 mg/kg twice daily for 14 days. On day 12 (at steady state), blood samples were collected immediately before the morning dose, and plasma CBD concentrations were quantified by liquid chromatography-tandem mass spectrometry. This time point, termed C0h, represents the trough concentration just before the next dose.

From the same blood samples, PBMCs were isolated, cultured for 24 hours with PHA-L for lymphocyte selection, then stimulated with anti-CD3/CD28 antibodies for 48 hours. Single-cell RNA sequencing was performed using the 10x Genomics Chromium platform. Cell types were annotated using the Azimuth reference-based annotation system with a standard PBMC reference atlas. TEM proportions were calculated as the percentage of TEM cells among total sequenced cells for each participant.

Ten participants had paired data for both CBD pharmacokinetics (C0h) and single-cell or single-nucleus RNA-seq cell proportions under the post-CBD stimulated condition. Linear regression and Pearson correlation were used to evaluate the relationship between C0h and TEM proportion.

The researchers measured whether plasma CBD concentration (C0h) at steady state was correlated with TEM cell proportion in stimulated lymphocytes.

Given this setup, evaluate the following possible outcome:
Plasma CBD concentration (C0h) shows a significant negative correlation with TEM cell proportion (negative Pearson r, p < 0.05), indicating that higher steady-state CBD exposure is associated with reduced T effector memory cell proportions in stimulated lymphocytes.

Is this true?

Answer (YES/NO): NO